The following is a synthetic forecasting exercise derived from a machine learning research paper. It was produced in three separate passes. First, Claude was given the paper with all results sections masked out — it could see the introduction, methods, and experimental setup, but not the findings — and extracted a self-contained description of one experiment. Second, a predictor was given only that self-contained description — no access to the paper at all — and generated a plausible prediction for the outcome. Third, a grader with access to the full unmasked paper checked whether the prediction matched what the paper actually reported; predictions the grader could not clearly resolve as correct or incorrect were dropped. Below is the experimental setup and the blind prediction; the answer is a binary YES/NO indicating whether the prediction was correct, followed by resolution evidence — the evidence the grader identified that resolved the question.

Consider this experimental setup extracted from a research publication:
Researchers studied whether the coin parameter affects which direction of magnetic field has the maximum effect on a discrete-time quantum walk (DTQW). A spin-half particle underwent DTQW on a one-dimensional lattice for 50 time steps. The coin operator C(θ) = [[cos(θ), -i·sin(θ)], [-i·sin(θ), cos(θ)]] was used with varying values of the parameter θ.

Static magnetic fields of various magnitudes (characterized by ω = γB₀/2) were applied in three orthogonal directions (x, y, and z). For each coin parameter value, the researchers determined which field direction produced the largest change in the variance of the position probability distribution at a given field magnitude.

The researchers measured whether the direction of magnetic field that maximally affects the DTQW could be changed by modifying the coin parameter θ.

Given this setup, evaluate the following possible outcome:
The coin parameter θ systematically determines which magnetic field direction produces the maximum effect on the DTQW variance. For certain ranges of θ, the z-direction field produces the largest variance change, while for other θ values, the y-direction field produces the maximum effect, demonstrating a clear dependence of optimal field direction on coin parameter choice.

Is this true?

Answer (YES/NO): NO